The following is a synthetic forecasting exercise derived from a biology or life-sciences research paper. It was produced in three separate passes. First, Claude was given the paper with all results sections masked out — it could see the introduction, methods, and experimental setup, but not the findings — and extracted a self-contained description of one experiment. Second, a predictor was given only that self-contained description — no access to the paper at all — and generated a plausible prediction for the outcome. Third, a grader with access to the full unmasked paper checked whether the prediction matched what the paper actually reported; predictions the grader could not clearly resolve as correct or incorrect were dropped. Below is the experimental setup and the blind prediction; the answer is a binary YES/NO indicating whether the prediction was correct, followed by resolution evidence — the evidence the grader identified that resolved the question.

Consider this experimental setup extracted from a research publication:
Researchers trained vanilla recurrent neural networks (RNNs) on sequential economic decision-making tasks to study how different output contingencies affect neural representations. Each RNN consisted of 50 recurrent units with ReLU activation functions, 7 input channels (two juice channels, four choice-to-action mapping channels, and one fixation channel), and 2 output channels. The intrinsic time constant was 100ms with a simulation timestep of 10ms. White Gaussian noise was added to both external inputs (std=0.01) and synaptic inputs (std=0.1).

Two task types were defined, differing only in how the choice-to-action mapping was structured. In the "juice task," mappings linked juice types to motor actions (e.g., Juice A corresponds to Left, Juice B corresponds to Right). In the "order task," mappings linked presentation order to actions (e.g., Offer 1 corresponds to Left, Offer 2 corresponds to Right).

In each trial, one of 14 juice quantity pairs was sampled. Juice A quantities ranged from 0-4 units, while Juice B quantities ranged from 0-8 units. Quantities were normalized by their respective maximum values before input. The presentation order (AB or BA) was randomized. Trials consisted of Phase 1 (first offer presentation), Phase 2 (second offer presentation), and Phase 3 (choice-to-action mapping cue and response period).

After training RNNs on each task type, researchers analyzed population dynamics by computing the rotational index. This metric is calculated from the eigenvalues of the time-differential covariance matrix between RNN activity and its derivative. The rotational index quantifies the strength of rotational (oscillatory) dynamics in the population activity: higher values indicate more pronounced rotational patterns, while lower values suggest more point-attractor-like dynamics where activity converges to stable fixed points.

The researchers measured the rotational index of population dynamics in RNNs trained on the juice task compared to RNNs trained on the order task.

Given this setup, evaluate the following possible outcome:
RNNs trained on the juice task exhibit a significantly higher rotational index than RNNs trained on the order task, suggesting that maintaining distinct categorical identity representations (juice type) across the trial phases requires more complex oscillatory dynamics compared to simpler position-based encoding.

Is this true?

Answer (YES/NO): NO